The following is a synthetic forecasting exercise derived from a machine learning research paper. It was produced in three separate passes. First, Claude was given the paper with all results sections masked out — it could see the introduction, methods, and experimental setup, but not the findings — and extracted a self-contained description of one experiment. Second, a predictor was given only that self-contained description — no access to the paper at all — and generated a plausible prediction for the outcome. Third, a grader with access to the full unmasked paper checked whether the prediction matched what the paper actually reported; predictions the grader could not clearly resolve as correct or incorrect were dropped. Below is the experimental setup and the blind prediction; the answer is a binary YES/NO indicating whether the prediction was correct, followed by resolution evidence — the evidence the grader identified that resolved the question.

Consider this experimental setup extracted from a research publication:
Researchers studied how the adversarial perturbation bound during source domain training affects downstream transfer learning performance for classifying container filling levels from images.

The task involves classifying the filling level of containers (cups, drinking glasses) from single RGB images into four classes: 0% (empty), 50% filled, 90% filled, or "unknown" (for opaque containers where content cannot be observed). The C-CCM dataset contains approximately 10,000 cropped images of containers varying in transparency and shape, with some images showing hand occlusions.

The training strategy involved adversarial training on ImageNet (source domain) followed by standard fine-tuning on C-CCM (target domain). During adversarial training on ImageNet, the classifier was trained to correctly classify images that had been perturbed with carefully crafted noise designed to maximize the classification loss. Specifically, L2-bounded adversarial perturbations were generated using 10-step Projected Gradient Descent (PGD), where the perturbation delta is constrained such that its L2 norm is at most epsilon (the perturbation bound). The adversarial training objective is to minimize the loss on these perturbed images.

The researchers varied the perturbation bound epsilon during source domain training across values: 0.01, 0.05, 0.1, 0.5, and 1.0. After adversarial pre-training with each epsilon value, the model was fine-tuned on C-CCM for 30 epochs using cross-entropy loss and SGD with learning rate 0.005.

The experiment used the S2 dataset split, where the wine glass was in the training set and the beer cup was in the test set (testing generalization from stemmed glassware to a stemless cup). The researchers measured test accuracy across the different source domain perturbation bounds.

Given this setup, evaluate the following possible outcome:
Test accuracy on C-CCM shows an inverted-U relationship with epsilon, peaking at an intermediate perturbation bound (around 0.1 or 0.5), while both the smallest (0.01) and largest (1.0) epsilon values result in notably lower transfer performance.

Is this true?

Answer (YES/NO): NO